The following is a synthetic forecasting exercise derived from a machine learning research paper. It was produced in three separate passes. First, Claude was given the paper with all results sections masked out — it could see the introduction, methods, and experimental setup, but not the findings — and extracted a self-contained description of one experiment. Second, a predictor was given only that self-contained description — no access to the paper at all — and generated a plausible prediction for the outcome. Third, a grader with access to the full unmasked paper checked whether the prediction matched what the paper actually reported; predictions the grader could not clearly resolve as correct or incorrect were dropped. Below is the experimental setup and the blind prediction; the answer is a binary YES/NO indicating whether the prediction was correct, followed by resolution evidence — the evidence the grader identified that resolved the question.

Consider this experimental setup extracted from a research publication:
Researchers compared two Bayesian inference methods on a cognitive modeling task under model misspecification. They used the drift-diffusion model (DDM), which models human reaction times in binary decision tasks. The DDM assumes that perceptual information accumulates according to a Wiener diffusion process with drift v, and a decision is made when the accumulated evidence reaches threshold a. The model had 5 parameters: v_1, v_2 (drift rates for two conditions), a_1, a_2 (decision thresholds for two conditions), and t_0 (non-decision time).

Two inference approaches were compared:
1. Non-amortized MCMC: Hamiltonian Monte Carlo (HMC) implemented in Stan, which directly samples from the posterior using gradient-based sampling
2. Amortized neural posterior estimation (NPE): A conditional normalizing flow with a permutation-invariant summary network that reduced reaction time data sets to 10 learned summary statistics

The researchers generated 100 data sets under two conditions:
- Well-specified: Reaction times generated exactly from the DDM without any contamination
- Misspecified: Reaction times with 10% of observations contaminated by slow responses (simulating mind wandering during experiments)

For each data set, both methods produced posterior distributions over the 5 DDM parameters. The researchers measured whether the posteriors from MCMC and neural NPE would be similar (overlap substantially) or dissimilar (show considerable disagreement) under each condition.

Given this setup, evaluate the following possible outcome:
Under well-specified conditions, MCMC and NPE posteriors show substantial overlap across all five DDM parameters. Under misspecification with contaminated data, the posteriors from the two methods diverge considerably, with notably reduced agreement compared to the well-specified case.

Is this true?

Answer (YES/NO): YES